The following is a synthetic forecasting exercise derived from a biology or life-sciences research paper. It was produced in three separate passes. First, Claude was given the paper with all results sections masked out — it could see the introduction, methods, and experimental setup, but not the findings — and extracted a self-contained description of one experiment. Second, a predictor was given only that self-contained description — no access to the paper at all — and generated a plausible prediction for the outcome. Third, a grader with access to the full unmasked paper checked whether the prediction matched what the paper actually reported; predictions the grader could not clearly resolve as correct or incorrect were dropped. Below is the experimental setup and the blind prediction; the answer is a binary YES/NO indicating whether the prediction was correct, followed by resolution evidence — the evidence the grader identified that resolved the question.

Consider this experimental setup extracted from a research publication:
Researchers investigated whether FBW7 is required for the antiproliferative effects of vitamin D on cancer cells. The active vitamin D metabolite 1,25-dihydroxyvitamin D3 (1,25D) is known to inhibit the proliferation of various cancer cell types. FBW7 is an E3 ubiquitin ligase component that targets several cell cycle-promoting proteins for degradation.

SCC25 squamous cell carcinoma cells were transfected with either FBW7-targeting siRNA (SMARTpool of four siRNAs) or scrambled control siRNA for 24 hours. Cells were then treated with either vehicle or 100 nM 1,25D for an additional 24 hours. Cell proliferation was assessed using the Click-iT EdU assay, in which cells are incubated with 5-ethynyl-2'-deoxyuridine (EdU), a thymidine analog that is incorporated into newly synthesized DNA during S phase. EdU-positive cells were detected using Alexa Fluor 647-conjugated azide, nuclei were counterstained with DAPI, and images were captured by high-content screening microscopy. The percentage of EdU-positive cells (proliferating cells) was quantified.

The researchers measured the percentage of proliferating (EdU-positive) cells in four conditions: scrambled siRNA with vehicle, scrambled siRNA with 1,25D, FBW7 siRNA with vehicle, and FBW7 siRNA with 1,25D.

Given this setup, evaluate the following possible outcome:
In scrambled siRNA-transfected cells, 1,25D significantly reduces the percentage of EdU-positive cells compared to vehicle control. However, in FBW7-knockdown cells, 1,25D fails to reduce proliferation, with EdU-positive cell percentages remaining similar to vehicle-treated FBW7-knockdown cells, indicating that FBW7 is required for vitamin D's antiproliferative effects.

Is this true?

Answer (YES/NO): YES